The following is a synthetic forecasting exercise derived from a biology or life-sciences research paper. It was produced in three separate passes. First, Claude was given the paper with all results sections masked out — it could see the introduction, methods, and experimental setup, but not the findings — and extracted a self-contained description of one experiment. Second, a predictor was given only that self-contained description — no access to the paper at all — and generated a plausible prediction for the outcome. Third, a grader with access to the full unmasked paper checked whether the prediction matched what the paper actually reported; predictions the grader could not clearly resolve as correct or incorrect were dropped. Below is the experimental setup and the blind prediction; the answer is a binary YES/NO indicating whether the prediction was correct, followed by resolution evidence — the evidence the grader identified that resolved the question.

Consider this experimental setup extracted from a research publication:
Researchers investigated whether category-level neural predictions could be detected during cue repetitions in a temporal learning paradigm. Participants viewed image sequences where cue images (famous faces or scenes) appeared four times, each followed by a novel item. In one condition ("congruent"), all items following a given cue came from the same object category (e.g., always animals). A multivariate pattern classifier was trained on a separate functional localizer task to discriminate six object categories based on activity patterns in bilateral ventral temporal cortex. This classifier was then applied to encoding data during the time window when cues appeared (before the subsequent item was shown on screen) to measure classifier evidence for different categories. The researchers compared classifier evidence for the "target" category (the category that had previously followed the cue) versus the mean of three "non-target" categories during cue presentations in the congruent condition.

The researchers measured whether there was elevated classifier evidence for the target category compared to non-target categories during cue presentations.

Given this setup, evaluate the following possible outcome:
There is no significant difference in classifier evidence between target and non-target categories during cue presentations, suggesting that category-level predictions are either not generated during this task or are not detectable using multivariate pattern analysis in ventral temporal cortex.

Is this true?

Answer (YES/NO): YES